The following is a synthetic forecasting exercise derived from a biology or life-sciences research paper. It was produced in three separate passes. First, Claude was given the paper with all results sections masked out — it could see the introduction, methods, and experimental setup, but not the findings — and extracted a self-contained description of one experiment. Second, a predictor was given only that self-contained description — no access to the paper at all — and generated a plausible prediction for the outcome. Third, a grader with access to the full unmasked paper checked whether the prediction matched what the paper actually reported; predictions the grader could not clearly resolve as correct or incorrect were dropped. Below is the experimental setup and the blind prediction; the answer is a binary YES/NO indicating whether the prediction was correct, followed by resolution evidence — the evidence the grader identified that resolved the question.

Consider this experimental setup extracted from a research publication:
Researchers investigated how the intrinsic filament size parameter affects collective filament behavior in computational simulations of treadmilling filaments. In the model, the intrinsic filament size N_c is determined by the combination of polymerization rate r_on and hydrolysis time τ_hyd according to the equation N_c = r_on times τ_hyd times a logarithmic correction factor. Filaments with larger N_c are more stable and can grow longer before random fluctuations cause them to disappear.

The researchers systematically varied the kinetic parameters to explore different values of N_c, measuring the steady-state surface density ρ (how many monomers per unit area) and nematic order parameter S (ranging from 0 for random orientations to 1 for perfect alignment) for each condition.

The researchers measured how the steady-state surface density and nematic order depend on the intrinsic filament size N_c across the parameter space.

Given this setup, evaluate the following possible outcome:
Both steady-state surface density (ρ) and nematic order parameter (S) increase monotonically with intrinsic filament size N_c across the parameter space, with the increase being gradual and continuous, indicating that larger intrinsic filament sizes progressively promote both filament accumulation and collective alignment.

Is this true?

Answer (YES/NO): NO